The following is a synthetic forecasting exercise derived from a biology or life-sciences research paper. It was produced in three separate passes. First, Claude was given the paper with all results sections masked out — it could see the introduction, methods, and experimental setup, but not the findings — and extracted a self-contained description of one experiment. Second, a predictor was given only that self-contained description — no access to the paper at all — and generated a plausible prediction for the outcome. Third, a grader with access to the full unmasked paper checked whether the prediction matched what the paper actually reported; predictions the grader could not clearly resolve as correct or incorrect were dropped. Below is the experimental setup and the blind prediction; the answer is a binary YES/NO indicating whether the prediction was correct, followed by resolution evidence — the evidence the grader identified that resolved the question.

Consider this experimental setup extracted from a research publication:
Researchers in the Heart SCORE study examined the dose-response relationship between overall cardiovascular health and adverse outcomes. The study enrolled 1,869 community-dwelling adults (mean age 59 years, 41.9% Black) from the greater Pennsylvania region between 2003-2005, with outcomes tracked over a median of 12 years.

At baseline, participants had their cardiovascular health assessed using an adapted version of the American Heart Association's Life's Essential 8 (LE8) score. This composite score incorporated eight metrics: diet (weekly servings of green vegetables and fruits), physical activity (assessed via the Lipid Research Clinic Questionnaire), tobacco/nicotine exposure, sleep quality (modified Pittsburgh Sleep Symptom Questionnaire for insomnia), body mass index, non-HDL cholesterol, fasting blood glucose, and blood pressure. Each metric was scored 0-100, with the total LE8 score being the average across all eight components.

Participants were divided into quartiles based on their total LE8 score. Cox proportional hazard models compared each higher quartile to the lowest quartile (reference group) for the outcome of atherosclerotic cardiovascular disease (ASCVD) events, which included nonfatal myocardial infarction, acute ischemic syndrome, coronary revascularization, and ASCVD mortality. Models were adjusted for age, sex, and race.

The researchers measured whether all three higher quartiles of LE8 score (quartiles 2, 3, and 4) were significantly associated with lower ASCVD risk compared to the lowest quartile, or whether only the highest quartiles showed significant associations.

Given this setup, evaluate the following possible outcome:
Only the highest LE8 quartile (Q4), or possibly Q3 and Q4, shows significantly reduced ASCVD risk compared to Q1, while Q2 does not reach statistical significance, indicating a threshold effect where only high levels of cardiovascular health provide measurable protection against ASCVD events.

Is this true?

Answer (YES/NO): NO